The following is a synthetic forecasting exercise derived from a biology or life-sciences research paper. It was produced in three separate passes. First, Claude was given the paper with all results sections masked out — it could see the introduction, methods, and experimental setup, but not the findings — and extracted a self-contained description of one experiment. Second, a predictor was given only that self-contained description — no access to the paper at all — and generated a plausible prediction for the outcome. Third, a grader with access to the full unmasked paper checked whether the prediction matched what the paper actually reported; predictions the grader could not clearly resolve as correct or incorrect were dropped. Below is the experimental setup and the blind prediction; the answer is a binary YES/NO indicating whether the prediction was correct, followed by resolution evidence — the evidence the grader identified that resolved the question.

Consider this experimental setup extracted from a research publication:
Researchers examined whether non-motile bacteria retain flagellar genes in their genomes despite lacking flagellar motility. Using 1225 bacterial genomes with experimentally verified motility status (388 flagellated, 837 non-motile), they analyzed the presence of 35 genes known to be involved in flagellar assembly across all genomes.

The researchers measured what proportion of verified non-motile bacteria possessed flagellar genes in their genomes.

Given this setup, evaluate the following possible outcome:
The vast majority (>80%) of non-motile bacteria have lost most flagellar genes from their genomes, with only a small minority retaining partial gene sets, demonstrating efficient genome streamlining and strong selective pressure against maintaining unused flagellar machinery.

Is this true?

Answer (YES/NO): NO